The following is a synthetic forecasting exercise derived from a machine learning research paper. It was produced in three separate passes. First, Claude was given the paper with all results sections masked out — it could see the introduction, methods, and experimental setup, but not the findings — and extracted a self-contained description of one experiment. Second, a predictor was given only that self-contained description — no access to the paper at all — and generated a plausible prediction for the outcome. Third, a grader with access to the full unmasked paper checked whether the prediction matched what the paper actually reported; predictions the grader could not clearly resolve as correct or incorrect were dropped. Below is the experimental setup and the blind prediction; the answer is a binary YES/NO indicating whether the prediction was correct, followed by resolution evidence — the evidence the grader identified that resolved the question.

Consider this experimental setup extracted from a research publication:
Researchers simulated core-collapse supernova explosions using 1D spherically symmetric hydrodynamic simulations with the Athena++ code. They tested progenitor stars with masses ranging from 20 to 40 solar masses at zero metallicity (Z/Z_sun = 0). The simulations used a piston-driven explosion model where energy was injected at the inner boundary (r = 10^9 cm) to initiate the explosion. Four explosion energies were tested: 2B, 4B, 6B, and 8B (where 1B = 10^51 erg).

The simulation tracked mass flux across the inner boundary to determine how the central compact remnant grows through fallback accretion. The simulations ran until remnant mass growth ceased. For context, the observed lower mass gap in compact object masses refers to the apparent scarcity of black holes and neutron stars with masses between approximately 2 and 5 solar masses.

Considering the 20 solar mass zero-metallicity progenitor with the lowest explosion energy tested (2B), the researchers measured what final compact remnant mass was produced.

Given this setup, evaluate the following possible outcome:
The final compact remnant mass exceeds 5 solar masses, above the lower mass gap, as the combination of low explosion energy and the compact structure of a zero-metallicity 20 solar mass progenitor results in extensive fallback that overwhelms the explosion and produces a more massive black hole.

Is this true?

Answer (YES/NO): NO